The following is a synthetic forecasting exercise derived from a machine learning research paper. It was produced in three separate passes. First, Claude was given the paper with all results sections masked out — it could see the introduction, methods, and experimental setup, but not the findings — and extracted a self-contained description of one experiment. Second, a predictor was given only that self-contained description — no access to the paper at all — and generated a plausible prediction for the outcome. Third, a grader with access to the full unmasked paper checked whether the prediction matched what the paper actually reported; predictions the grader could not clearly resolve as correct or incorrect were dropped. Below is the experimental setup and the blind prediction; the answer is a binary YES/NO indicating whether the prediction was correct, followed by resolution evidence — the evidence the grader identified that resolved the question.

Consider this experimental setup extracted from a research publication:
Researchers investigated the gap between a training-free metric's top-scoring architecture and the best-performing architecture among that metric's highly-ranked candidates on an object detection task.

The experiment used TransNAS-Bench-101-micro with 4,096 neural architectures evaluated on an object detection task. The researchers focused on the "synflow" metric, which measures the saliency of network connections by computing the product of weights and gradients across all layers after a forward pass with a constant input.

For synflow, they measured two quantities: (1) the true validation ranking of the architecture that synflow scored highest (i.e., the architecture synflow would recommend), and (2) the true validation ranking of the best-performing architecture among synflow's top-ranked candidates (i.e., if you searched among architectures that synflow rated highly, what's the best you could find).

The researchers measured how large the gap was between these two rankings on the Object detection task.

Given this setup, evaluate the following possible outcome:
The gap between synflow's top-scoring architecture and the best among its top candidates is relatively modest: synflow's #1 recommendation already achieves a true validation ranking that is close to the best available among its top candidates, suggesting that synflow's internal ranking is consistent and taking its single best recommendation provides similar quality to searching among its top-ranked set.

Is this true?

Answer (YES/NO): NO